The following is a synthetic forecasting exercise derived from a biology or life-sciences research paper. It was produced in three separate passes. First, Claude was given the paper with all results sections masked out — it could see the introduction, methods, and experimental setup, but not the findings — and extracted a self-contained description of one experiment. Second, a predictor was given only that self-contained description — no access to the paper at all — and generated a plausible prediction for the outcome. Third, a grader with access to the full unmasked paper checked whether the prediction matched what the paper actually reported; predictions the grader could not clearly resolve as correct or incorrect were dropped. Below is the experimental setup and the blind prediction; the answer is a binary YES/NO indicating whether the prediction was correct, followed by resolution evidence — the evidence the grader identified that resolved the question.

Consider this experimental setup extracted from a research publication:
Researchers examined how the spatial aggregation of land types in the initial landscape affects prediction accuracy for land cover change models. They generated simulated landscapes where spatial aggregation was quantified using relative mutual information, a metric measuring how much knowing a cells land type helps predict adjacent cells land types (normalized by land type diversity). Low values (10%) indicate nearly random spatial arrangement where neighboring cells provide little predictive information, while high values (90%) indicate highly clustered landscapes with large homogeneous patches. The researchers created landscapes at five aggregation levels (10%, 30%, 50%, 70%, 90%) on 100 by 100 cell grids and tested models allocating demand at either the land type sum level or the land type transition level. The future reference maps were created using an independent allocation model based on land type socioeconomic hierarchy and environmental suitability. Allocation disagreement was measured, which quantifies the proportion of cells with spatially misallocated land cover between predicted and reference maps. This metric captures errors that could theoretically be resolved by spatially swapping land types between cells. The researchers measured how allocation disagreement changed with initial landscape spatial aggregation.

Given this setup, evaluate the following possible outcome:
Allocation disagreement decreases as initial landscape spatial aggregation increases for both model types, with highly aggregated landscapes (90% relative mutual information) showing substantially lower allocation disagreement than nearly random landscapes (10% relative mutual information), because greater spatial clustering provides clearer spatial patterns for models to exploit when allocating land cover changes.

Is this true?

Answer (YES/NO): NO